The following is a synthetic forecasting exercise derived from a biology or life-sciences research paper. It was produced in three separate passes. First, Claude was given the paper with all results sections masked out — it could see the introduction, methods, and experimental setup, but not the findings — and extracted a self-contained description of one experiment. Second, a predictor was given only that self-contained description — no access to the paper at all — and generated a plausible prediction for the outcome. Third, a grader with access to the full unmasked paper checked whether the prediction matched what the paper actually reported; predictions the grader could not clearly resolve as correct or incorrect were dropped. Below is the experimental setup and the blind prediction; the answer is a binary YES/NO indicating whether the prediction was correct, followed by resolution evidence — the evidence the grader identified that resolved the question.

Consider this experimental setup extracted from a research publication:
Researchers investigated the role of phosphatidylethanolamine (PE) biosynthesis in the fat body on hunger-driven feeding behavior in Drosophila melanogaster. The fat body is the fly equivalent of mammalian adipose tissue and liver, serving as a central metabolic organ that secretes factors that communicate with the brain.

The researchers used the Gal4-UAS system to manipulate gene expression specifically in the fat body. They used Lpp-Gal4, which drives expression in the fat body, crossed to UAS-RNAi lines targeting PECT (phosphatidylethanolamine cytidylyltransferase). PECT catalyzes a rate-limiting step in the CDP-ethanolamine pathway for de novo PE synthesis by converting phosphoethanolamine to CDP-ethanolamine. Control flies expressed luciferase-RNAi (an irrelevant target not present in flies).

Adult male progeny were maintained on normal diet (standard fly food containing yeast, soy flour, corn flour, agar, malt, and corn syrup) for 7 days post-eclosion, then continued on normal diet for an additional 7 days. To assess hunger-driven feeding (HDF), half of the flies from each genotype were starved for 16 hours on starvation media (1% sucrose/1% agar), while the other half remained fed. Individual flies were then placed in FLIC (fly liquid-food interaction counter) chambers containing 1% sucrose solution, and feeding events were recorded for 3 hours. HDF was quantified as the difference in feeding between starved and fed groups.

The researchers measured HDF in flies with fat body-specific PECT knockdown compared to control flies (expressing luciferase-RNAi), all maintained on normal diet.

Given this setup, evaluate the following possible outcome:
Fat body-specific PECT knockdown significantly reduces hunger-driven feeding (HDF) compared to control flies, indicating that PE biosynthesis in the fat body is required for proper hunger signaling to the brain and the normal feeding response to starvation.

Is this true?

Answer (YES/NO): YES